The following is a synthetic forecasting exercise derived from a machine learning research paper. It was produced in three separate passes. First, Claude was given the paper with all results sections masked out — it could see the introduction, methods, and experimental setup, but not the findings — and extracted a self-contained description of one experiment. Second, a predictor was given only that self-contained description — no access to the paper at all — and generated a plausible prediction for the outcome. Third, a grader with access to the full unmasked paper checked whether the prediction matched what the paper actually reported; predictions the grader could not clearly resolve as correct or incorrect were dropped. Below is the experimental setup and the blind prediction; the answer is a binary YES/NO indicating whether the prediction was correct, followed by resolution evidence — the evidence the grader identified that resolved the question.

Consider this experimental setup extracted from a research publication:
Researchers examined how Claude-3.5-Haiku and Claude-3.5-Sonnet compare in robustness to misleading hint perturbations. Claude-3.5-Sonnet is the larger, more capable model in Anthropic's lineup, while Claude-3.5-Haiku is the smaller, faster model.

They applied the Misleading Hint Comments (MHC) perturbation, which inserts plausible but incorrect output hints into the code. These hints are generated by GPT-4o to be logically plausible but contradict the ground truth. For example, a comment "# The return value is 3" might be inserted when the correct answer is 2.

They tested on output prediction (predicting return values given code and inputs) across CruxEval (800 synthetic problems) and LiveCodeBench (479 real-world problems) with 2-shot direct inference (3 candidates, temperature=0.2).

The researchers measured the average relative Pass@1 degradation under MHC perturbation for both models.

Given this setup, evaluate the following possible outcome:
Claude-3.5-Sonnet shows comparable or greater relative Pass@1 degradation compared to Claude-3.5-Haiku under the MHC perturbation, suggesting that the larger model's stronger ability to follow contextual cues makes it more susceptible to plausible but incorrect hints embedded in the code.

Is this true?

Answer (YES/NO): NO